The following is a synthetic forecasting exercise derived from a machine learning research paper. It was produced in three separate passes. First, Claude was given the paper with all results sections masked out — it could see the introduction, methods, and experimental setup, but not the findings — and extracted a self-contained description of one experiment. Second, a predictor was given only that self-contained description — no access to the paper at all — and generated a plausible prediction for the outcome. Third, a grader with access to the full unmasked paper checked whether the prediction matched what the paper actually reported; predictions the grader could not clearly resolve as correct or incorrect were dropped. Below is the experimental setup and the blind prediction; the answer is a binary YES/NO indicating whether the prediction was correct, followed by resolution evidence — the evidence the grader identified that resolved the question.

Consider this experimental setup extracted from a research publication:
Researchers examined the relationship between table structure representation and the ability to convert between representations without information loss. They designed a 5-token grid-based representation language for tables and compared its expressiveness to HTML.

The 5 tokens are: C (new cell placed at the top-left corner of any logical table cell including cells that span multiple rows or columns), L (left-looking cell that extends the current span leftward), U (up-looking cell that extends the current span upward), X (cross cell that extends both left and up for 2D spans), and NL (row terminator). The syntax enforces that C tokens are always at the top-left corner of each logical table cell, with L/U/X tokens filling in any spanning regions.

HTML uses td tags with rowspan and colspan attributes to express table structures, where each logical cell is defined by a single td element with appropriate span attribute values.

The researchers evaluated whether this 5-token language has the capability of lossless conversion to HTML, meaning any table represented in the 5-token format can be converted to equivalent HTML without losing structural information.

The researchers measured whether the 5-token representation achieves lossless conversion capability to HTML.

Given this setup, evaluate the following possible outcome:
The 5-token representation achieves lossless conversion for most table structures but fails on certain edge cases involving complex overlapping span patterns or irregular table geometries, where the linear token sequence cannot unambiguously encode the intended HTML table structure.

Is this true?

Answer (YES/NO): NO